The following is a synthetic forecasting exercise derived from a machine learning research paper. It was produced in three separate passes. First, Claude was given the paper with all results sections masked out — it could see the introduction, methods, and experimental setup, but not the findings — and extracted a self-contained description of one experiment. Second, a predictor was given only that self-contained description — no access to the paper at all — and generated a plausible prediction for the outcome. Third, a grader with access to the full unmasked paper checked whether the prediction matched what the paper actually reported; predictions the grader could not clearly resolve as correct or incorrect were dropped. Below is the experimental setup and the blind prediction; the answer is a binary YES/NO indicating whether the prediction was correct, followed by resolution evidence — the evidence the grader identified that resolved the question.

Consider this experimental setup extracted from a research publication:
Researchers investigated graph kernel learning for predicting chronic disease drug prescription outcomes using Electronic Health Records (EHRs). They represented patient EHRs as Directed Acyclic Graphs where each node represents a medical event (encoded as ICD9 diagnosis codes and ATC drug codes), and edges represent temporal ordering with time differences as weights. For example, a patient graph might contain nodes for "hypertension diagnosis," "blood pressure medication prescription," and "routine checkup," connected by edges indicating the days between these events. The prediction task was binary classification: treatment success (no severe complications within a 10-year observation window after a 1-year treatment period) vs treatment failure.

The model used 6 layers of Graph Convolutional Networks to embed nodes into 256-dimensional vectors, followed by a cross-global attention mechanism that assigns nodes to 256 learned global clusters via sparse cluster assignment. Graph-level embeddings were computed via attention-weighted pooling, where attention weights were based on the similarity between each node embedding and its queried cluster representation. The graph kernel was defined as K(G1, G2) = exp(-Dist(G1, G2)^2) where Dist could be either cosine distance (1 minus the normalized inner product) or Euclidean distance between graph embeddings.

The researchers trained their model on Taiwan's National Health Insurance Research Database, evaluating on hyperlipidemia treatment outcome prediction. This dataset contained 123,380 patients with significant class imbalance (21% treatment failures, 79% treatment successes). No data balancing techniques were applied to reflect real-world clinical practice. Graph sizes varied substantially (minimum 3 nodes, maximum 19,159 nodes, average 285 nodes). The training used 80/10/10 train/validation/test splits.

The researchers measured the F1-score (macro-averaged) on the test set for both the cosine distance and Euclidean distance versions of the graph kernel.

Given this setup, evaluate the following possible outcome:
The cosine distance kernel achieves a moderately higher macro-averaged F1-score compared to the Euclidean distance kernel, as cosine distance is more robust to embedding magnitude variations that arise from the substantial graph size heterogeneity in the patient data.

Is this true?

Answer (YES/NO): YES